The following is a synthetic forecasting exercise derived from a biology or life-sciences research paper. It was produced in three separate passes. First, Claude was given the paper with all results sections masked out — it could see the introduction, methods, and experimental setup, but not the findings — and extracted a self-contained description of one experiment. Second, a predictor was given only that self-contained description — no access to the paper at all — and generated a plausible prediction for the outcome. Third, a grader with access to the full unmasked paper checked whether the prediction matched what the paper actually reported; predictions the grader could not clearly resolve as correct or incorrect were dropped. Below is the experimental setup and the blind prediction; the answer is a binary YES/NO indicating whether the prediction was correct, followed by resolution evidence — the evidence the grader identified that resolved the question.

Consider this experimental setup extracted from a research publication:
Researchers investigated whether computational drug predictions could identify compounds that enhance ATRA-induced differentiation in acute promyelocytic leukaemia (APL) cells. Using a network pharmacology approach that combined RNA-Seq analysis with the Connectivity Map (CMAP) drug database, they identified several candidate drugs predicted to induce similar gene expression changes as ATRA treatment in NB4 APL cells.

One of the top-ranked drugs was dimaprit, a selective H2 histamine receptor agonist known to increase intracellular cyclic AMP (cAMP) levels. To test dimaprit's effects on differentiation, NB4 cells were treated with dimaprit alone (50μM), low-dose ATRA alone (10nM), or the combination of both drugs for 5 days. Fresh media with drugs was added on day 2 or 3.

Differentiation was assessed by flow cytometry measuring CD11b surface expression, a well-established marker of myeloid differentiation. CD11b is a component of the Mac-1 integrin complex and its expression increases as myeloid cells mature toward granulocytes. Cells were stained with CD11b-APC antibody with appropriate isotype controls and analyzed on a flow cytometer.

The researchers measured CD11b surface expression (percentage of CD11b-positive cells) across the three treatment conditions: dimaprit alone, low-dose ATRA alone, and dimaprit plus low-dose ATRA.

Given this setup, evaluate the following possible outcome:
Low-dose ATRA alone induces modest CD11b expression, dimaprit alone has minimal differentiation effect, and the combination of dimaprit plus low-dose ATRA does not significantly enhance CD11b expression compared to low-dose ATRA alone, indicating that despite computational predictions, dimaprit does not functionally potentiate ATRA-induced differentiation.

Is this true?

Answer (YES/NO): NO